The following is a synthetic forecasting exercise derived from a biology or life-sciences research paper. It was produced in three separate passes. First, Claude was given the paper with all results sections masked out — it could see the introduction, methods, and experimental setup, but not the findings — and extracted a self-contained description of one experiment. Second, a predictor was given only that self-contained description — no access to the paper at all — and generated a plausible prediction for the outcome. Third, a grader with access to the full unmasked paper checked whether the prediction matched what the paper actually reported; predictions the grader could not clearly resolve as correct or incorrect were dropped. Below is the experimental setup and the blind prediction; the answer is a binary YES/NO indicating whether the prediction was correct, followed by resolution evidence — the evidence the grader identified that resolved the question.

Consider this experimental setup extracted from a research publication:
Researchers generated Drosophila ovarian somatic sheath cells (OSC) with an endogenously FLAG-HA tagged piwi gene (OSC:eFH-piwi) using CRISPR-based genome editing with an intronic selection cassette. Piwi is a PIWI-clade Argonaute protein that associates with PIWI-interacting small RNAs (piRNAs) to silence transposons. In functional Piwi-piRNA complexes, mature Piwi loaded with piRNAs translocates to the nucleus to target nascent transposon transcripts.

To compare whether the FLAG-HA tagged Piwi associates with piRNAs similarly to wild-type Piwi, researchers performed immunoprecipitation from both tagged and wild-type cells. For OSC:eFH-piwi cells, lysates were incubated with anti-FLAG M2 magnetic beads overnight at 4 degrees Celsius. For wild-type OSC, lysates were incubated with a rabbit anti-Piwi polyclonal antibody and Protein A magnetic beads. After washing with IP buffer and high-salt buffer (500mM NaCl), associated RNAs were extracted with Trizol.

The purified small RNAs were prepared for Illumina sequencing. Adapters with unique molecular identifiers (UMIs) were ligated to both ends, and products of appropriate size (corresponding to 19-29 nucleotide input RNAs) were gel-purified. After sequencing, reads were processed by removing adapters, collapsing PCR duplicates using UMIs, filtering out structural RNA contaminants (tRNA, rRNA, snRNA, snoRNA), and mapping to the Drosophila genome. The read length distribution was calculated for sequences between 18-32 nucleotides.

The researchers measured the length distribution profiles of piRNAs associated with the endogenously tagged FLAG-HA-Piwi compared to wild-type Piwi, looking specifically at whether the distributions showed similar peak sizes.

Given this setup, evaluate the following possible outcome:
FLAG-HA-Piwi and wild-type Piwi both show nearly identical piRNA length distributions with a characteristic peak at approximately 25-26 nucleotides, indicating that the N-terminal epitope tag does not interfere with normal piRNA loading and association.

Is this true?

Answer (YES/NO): YES